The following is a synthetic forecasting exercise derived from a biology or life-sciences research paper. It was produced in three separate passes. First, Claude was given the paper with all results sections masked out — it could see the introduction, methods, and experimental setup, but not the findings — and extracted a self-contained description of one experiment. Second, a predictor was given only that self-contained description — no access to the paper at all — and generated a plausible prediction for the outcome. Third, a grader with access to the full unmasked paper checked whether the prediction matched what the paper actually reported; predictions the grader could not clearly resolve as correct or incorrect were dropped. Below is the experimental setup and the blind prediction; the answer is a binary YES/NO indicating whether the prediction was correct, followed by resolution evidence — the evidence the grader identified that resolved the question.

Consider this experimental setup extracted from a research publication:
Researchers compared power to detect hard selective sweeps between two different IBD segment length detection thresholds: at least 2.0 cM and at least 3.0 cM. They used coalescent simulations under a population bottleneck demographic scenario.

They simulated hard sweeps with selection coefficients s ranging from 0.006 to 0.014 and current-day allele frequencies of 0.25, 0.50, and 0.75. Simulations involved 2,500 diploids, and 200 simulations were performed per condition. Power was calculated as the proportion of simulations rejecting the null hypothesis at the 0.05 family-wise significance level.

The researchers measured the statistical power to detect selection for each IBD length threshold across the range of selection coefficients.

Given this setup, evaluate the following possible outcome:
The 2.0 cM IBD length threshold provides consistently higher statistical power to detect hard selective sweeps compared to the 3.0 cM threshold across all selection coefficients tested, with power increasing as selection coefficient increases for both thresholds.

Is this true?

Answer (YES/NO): NO